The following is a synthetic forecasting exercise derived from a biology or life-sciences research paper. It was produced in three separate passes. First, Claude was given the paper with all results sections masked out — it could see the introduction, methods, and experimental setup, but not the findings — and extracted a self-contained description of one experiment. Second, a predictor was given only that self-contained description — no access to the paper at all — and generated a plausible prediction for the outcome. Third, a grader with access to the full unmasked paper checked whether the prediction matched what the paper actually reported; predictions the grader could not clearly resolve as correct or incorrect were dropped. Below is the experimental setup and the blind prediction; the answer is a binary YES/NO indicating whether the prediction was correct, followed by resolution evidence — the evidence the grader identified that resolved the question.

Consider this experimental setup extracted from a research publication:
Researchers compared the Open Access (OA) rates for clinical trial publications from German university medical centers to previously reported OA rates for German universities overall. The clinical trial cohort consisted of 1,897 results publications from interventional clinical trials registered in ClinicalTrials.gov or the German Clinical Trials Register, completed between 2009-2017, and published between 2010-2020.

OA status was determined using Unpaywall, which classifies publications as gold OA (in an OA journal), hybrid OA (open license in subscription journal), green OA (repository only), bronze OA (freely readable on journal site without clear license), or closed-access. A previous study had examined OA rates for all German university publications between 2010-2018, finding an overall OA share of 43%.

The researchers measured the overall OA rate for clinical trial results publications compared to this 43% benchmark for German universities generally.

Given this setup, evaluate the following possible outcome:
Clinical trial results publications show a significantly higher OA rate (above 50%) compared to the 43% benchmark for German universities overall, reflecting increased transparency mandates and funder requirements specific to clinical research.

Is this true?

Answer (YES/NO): YES